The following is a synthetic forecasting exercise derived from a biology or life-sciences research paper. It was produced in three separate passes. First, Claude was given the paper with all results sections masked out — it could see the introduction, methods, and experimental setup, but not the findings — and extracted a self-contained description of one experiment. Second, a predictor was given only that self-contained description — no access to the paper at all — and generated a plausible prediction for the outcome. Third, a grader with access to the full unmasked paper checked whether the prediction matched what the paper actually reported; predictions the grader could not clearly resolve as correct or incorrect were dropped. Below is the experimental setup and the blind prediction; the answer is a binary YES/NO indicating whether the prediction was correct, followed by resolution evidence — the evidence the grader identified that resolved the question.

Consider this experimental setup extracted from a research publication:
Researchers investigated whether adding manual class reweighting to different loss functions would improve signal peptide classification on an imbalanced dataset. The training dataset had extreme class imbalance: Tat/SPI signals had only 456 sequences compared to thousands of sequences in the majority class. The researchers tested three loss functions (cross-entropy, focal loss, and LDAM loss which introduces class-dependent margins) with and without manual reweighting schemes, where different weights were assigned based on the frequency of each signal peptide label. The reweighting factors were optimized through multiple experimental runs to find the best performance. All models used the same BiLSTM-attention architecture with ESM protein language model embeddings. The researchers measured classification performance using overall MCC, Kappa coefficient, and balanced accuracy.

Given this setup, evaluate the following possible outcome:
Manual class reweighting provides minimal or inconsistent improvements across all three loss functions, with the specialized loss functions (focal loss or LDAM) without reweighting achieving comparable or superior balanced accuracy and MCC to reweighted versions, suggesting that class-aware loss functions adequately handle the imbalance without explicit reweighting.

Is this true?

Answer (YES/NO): NO